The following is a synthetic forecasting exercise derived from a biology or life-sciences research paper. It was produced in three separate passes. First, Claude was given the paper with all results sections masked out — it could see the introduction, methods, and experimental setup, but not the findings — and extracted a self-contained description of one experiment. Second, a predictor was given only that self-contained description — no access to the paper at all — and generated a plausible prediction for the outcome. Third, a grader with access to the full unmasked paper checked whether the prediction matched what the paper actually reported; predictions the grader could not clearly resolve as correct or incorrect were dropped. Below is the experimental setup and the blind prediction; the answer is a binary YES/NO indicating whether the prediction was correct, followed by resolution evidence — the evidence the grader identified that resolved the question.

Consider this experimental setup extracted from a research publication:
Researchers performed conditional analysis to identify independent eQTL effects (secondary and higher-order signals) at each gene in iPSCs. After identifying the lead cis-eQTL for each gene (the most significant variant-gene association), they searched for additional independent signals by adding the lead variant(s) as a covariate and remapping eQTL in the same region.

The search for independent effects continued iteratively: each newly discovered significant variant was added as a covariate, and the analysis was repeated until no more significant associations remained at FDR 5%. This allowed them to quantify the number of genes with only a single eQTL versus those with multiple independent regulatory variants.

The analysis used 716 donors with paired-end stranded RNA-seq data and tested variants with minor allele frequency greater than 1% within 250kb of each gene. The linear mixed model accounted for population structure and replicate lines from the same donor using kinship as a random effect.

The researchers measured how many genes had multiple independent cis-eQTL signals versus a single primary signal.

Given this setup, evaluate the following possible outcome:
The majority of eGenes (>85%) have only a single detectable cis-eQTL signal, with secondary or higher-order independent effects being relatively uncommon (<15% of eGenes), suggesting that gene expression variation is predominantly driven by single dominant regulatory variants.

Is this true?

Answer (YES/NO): NO